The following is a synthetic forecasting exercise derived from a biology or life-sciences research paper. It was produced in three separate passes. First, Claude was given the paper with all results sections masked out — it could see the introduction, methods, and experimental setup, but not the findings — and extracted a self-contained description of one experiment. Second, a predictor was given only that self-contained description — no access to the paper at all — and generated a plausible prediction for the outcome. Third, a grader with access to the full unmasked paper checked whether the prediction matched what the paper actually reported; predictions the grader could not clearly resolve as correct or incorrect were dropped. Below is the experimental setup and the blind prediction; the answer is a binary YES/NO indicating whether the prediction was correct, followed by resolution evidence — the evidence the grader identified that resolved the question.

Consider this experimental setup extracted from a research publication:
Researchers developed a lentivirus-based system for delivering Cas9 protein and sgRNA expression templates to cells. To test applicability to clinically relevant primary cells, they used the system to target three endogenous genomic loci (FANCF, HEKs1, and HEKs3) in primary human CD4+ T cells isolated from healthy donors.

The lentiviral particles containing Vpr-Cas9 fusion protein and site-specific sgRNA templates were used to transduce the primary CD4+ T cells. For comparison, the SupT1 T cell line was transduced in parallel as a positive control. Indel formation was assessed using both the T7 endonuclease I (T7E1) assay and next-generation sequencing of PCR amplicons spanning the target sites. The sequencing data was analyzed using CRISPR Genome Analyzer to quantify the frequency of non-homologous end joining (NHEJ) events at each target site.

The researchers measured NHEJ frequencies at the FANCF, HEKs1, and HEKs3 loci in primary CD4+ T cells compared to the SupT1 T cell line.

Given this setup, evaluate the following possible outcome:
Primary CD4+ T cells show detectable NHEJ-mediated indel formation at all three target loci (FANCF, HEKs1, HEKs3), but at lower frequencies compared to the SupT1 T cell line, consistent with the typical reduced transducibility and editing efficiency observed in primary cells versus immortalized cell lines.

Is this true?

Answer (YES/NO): YES